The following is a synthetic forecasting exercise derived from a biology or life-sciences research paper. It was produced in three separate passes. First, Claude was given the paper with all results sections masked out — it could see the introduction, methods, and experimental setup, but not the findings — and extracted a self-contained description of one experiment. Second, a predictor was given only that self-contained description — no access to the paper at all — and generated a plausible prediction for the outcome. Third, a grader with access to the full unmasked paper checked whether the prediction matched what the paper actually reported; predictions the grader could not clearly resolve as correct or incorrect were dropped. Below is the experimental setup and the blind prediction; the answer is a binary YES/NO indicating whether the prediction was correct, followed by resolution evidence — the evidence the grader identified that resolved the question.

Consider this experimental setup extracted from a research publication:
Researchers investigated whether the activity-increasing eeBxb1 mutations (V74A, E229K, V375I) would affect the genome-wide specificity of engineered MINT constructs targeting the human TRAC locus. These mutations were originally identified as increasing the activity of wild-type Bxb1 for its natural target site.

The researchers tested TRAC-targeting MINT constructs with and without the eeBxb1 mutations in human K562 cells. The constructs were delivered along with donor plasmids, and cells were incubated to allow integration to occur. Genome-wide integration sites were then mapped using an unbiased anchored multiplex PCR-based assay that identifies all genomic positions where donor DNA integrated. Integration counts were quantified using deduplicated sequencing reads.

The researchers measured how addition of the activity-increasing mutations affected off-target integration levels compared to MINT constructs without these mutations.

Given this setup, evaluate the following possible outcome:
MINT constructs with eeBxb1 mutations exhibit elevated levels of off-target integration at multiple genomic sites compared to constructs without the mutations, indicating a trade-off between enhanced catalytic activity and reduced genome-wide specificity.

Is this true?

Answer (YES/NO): YES